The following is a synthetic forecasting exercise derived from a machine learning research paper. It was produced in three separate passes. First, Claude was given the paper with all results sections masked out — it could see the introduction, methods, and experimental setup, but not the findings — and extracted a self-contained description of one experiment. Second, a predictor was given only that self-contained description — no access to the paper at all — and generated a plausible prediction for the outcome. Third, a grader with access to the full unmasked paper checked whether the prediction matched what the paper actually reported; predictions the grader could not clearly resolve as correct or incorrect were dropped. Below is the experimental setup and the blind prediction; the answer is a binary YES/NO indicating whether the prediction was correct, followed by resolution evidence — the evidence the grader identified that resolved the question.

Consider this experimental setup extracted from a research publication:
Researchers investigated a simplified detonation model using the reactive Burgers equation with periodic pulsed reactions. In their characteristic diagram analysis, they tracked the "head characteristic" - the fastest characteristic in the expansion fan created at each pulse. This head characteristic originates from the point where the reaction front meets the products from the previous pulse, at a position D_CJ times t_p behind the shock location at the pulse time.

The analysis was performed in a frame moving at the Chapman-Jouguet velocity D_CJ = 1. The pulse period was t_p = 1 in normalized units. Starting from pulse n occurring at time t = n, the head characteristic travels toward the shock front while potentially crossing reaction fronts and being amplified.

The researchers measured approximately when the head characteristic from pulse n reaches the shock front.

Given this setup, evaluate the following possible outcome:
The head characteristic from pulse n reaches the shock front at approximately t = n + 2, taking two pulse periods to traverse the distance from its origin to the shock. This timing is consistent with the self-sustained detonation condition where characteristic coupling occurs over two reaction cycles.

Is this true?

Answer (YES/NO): NO